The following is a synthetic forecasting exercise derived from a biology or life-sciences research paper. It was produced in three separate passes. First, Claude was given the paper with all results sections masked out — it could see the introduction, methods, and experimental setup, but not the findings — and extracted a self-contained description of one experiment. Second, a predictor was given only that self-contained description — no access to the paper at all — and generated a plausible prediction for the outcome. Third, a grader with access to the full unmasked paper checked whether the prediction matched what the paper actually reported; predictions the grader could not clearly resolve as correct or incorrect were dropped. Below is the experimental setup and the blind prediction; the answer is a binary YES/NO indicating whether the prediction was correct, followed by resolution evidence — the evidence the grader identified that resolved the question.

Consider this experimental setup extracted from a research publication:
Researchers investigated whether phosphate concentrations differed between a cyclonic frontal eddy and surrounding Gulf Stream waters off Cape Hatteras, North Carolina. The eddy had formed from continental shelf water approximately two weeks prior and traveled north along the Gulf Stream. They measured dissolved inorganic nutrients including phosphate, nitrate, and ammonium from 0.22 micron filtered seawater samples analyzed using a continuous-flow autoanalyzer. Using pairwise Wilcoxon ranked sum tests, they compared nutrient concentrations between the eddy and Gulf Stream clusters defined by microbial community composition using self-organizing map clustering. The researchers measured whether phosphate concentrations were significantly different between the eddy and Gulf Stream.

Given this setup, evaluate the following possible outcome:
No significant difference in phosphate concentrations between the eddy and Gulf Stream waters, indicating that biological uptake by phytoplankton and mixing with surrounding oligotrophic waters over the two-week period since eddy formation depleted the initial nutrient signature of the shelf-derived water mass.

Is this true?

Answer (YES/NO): NO